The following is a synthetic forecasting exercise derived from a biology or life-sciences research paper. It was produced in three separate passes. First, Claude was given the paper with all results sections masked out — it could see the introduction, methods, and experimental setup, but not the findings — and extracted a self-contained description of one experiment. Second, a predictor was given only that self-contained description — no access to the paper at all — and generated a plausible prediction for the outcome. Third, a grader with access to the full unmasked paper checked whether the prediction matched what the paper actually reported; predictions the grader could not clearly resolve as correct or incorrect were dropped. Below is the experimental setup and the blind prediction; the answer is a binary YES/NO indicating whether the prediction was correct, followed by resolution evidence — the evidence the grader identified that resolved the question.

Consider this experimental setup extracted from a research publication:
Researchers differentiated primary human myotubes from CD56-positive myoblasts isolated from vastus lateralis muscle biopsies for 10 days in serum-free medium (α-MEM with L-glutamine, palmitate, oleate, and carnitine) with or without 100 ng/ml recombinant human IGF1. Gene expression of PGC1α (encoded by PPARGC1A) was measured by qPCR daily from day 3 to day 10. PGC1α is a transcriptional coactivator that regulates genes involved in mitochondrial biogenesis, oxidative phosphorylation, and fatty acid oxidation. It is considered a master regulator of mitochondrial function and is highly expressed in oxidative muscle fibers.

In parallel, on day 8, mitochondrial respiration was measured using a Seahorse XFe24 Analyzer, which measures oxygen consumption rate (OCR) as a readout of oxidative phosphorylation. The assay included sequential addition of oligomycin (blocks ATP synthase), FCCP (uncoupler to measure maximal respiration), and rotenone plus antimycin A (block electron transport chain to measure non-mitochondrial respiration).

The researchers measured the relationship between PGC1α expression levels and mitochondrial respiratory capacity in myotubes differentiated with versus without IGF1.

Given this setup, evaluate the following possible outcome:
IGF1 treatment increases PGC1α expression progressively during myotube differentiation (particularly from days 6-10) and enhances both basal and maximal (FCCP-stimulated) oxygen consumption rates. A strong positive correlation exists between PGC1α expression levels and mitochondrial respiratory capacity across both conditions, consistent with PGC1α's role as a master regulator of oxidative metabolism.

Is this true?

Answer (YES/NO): NO